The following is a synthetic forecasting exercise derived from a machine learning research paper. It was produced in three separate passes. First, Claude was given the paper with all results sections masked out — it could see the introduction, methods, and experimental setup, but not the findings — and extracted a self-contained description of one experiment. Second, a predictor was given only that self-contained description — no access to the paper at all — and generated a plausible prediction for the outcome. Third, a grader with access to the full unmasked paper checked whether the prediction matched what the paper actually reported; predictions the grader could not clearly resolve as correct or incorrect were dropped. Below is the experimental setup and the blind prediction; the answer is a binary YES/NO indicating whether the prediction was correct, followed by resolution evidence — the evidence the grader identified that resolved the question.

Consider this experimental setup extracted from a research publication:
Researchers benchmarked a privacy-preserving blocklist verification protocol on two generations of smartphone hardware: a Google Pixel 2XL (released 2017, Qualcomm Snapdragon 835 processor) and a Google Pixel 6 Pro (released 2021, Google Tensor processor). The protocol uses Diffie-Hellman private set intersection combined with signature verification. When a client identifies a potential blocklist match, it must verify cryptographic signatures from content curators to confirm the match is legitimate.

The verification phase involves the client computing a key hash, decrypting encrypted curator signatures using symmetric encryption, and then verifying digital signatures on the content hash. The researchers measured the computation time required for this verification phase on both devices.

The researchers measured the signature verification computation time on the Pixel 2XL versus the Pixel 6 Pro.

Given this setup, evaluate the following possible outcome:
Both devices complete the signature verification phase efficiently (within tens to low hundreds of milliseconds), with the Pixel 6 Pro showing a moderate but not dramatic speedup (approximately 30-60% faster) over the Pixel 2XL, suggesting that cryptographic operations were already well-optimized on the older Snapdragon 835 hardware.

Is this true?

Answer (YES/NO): NO